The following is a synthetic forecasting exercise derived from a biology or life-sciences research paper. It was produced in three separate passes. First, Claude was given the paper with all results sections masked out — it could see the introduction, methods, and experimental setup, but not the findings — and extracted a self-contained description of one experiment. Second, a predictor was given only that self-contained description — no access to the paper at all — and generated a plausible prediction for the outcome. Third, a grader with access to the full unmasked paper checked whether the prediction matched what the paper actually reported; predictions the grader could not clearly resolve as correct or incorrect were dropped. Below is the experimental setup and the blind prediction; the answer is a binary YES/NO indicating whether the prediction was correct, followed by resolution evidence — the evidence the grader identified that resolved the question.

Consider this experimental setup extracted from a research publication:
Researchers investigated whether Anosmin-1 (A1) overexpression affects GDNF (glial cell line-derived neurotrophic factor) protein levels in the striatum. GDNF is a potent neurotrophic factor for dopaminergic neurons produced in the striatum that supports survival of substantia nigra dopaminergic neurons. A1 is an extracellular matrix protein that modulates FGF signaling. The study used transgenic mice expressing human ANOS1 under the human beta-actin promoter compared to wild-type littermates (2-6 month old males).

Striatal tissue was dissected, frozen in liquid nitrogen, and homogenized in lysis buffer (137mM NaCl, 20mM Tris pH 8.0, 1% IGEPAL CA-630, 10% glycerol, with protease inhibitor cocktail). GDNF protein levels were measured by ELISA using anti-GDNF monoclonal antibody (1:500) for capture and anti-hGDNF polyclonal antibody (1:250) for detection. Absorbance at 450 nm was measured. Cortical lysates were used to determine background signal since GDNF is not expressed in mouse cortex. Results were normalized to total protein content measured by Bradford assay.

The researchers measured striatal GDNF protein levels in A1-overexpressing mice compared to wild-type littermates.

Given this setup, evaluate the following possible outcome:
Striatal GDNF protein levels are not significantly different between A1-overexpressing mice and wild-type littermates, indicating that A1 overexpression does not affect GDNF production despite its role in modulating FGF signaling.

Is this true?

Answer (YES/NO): YES